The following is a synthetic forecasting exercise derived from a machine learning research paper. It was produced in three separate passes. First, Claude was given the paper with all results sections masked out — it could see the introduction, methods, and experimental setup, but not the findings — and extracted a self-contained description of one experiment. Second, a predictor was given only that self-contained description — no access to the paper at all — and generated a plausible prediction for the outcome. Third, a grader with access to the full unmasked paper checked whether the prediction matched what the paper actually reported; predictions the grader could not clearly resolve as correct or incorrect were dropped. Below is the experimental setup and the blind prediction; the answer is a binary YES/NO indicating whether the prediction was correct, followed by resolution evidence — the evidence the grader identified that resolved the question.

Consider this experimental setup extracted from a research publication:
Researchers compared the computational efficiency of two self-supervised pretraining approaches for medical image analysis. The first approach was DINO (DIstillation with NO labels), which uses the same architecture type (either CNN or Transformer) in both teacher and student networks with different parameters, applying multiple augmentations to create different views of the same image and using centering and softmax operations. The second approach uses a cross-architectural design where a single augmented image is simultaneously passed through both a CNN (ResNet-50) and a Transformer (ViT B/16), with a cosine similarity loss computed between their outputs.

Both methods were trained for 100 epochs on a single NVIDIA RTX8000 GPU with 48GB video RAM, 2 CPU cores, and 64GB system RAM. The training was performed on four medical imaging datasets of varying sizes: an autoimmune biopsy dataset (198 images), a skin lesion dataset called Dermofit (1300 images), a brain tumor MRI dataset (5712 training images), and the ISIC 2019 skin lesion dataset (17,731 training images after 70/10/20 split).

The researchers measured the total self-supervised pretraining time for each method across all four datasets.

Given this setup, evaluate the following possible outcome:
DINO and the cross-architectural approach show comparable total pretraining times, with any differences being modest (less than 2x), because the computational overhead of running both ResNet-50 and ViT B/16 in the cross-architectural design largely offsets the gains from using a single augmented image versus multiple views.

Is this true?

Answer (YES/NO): NO